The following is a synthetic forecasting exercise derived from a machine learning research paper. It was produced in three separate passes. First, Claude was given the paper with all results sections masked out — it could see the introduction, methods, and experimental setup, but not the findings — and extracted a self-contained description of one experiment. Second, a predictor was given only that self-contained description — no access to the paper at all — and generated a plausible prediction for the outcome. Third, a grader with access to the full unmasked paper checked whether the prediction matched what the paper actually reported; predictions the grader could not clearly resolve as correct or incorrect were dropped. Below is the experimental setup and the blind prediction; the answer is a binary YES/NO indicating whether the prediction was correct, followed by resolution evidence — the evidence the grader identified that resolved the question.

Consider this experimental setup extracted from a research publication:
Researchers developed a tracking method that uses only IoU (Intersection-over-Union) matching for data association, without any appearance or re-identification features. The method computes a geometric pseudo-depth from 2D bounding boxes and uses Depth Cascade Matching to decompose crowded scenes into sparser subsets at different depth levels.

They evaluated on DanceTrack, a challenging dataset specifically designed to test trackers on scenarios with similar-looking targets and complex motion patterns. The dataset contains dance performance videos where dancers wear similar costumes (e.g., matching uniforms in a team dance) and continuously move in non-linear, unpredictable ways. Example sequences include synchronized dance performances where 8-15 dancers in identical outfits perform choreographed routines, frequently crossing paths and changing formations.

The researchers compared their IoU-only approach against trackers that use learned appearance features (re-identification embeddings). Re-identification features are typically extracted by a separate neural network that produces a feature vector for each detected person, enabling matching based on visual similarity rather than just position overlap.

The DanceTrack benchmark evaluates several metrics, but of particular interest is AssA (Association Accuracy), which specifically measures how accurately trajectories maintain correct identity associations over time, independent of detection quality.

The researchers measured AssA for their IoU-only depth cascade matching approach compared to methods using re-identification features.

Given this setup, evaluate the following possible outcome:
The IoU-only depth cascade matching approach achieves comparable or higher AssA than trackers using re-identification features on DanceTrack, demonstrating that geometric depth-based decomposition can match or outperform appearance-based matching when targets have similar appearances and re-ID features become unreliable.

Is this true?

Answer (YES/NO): YES